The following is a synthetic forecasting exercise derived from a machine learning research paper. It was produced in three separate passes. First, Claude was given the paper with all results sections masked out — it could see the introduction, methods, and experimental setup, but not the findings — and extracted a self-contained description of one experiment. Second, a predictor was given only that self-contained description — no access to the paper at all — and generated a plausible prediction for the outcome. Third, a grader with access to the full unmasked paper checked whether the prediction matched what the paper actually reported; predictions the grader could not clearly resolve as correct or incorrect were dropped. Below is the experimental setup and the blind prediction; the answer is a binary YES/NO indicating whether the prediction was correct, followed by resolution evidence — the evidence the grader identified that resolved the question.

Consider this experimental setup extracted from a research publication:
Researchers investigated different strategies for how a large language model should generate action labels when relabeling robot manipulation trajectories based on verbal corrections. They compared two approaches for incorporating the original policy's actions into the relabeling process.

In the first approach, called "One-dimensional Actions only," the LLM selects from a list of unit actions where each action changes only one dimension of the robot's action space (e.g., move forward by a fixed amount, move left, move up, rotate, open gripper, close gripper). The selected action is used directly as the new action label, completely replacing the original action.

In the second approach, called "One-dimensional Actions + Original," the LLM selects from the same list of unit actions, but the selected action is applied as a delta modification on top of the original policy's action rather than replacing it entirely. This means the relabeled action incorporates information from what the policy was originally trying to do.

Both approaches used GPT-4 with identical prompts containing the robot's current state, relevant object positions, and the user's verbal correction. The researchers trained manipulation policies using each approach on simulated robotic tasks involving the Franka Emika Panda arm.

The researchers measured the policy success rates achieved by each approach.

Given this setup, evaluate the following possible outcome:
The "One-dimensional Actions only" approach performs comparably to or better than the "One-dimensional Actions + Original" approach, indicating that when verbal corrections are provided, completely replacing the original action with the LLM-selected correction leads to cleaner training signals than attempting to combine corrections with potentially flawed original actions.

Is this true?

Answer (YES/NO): NO